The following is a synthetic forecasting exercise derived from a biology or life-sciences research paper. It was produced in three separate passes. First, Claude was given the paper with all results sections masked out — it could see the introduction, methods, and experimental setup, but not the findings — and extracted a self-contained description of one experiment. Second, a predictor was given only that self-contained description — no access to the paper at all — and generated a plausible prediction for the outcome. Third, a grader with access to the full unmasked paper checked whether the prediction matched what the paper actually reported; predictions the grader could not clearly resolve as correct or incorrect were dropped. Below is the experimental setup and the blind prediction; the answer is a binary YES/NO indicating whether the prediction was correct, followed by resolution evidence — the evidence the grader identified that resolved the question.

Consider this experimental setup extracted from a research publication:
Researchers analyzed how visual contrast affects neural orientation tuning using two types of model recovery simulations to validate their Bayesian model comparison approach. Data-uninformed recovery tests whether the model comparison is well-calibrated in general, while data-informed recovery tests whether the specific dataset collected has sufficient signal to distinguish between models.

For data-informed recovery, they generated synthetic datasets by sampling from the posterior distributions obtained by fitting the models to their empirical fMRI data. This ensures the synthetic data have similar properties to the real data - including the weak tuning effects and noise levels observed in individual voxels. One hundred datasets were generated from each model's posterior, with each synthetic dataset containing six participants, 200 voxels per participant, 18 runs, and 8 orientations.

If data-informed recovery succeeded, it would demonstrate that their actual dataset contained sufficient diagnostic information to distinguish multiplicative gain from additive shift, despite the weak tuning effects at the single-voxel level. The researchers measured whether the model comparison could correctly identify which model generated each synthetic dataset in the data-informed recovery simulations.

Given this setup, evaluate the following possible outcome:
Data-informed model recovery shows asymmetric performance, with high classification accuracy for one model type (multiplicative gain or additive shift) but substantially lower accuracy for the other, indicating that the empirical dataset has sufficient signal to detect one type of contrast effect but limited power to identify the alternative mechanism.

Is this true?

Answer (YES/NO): NO